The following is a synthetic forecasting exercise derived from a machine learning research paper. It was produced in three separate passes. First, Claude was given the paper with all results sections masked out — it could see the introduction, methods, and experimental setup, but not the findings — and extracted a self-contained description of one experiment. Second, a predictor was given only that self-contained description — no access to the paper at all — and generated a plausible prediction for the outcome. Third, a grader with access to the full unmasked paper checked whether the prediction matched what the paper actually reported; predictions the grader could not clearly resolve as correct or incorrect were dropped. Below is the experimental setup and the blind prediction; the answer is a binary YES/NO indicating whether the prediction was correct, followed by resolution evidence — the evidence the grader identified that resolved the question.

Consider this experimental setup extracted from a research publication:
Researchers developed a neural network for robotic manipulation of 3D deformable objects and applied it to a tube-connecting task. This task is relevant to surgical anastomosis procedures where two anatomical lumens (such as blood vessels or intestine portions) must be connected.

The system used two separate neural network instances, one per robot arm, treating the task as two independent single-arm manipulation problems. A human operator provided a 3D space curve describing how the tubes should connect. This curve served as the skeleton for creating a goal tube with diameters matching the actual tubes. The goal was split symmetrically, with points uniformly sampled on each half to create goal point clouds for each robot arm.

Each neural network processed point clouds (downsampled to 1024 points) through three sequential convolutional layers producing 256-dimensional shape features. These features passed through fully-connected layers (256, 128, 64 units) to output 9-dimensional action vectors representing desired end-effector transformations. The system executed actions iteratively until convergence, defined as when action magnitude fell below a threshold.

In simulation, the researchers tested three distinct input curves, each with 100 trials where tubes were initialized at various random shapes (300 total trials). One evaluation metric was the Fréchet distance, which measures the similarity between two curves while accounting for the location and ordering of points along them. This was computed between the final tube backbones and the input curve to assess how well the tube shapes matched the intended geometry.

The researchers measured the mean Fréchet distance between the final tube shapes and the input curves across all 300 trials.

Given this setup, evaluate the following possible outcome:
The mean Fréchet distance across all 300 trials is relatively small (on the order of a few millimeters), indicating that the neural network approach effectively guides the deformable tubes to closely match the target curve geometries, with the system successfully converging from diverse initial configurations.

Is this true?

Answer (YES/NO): NO